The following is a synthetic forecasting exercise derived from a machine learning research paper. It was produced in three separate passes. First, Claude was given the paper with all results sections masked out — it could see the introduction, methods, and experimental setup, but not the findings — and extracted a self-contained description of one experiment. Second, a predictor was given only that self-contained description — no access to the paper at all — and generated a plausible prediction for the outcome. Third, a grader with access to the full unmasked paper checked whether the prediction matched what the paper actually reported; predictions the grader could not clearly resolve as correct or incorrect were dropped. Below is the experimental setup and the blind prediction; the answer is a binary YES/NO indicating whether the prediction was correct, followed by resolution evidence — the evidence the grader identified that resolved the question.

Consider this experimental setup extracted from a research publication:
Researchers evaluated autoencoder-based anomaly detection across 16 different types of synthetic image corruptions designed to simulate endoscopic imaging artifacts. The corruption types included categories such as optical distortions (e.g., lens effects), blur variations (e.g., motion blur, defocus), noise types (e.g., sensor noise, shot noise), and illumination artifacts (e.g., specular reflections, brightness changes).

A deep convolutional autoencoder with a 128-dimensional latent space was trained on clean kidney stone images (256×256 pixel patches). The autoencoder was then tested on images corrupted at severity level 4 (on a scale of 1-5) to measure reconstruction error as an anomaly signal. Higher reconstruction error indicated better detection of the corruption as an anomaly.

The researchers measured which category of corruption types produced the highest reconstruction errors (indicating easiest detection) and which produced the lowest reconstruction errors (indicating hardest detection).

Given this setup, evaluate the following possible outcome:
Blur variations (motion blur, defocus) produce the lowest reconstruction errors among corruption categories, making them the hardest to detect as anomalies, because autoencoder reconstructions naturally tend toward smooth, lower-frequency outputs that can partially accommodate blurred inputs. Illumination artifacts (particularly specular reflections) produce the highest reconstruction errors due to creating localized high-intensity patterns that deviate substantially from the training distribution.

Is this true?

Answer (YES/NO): NO